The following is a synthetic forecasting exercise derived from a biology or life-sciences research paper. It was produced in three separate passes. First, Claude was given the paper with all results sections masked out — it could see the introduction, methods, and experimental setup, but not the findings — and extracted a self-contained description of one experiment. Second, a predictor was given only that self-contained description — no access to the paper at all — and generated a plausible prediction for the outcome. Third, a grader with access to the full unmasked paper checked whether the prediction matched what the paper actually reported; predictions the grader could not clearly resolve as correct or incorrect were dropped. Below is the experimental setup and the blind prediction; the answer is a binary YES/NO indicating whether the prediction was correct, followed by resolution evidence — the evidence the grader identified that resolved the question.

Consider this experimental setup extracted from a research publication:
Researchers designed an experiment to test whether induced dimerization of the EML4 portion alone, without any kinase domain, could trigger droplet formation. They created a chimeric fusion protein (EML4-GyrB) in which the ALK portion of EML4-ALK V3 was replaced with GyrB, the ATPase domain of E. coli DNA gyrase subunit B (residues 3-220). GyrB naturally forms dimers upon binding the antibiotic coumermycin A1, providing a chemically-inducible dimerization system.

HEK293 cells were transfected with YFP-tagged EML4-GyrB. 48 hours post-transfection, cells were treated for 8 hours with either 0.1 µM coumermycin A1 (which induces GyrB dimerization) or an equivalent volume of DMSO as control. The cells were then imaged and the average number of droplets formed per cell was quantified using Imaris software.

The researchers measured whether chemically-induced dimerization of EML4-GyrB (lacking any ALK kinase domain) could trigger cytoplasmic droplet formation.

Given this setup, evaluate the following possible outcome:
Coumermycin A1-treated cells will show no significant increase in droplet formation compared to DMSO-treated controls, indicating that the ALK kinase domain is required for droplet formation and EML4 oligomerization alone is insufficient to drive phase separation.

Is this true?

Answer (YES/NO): NO